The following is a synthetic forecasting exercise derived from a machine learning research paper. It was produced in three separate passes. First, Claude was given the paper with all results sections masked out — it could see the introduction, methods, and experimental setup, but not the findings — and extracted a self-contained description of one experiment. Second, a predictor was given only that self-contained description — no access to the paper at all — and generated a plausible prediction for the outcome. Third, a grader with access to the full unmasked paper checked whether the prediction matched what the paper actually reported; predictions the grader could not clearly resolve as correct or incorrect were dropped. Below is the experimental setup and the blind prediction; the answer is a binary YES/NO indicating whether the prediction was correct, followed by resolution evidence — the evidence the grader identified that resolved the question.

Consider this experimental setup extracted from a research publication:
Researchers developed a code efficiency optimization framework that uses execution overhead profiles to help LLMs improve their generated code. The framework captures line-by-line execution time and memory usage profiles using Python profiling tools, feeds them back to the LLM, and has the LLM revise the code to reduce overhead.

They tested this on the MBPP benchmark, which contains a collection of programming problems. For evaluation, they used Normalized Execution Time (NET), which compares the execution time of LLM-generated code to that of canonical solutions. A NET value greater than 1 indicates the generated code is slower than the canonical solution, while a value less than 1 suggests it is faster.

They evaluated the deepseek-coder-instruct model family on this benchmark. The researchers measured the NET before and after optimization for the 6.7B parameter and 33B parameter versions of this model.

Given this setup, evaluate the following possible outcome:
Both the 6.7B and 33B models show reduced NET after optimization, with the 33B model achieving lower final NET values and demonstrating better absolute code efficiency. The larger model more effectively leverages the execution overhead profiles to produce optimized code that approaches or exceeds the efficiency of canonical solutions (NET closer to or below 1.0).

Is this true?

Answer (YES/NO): YES